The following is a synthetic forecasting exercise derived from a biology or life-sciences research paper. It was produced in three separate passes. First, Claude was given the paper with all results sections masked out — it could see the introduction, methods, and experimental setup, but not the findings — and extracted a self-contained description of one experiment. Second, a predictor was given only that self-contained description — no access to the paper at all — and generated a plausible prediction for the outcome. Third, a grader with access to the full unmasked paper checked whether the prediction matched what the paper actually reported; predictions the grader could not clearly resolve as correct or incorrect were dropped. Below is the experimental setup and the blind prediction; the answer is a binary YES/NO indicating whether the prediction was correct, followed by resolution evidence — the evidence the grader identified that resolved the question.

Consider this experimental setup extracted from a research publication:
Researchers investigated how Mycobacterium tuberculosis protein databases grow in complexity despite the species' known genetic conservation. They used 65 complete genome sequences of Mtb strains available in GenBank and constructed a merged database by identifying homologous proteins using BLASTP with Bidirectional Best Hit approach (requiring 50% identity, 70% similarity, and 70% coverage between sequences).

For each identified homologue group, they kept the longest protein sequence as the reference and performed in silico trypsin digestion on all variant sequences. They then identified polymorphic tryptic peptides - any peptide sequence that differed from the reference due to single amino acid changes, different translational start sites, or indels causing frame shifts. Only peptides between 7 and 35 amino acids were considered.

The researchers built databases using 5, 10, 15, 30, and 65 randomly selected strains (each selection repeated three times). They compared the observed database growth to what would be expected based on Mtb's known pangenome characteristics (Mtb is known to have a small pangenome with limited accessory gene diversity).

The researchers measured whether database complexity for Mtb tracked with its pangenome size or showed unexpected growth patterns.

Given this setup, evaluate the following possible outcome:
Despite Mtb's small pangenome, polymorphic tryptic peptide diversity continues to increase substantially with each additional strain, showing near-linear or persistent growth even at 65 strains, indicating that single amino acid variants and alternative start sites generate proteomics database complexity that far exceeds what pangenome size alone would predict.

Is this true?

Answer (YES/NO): YES